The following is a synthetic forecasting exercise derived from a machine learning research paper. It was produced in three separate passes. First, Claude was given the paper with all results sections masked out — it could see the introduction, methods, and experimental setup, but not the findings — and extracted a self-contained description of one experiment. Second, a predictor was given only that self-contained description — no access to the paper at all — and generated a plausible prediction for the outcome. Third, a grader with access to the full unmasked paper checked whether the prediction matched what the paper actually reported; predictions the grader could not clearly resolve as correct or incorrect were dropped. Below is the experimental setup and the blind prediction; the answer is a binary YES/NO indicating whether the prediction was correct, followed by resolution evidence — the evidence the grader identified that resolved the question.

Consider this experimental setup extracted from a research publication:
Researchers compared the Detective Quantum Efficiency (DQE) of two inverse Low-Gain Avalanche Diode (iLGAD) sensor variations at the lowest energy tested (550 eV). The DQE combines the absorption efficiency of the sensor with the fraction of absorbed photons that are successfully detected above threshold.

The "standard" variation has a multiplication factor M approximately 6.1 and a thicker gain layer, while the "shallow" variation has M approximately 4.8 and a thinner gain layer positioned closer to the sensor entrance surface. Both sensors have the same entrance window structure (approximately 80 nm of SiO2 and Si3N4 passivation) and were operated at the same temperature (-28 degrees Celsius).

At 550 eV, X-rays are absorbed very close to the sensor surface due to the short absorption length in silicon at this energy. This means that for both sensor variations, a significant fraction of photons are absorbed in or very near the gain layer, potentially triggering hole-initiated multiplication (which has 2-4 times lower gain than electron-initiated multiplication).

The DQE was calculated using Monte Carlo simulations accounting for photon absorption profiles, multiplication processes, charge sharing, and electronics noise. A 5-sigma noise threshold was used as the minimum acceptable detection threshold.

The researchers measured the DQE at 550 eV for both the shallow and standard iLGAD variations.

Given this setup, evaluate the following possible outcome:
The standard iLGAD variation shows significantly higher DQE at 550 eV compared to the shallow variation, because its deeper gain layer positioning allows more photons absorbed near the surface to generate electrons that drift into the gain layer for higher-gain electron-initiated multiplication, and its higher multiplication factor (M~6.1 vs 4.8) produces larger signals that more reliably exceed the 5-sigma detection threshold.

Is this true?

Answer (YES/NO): NO